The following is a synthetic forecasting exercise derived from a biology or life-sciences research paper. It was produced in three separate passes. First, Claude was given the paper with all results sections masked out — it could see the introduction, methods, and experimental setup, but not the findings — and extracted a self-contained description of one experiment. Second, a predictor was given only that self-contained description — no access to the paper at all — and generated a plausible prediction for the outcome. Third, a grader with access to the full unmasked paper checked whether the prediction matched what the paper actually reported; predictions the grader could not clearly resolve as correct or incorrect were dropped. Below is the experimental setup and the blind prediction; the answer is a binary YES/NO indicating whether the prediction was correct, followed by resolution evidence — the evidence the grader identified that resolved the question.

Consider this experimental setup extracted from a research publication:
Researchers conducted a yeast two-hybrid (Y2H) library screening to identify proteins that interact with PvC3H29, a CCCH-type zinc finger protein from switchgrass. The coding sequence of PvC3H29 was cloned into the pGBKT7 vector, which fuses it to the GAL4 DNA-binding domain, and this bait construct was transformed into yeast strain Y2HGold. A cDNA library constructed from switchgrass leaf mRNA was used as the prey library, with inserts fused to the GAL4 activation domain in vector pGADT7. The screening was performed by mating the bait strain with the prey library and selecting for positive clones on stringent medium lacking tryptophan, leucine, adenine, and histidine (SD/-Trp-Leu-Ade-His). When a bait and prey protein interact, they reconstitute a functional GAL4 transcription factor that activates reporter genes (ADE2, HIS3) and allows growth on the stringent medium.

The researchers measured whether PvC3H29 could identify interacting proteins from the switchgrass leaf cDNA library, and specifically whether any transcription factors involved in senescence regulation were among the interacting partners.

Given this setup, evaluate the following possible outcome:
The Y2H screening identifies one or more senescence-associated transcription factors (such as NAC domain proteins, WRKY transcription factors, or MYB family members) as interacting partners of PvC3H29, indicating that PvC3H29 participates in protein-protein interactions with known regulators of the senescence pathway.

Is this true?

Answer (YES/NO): YES